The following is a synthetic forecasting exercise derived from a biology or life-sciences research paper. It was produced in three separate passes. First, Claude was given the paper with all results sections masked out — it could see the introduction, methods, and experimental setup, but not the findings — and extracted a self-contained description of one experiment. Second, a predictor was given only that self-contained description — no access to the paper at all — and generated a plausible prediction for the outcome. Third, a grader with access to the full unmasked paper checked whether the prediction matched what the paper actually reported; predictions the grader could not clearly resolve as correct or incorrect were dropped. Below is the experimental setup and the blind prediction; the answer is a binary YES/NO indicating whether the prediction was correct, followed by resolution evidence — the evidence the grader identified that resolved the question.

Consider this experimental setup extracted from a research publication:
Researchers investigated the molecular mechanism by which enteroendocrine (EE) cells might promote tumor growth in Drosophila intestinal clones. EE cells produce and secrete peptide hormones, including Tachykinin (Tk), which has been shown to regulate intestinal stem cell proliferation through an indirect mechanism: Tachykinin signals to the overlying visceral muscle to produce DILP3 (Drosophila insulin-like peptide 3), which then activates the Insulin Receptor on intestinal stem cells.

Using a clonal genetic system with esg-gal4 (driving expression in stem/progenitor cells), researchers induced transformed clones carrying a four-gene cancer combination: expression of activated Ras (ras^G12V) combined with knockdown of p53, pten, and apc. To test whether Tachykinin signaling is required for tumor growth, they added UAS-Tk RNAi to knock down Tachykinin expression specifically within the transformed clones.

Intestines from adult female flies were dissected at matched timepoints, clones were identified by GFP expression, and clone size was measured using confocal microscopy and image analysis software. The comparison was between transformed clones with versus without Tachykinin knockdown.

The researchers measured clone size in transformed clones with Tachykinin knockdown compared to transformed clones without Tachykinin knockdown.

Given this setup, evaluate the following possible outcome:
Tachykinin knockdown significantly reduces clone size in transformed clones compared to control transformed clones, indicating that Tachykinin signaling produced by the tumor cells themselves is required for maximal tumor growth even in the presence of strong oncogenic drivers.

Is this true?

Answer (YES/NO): YES